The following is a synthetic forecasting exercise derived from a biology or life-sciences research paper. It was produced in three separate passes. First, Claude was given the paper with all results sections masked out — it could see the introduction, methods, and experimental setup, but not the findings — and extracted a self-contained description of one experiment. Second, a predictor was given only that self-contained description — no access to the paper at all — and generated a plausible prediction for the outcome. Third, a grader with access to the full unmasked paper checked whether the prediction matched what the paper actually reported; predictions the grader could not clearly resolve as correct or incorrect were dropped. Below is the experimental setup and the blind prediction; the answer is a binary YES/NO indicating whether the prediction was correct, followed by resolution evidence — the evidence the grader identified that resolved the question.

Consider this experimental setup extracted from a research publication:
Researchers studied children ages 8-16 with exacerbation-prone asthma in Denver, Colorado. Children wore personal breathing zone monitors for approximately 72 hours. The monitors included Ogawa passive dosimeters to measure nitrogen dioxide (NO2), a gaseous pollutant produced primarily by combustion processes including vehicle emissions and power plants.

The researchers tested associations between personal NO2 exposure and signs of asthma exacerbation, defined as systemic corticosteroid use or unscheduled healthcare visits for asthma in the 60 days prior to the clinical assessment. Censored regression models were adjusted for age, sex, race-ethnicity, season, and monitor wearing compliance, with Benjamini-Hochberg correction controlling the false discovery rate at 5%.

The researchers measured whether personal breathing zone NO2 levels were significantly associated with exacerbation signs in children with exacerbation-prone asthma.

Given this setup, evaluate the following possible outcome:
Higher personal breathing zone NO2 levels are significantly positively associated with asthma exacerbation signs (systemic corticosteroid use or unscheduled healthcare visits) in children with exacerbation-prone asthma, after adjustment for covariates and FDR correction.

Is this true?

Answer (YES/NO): NO